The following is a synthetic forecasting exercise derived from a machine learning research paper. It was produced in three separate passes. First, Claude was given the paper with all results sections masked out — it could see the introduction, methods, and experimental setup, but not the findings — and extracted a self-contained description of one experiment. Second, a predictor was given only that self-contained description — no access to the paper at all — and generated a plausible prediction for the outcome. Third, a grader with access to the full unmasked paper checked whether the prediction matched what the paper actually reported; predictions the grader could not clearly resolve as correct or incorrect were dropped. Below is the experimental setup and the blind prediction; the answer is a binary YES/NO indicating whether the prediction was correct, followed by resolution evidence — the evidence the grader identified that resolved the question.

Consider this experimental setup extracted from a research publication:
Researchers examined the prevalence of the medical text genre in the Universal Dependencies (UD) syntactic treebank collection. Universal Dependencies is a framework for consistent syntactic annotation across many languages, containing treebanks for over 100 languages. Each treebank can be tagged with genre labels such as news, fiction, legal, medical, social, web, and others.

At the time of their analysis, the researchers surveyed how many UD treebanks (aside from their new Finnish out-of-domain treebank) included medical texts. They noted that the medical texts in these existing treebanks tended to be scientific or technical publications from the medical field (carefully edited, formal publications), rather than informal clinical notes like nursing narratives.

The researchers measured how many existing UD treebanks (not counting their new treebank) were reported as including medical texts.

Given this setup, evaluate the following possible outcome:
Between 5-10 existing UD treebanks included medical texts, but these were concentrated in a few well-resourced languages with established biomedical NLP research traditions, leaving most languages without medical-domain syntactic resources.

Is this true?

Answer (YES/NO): NO